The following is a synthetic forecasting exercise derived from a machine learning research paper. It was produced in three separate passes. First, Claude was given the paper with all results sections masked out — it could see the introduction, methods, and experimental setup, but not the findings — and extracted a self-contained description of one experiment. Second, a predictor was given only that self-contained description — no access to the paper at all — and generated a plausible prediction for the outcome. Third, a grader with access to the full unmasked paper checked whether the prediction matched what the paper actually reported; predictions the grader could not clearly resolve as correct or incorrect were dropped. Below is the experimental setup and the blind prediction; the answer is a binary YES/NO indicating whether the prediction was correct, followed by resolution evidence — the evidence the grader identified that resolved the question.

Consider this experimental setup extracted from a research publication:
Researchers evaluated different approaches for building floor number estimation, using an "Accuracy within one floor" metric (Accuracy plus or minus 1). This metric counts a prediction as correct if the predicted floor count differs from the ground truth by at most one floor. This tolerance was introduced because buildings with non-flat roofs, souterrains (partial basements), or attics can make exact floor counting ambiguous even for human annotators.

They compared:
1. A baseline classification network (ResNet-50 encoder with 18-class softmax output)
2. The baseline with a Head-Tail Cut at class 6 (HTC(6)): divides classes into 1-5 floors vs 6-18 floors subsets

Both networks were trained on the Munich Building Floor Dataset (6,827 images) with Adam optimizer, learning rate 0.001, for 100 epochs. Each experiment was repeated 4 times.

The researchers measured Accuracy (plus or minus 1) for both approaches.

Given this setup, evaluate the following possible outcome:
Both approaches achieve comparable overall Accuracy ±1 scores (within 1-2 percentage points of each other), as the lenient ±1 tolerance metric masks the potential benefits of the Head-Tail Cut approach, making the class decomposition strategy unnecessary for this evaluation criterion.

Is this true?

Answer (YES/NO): NO